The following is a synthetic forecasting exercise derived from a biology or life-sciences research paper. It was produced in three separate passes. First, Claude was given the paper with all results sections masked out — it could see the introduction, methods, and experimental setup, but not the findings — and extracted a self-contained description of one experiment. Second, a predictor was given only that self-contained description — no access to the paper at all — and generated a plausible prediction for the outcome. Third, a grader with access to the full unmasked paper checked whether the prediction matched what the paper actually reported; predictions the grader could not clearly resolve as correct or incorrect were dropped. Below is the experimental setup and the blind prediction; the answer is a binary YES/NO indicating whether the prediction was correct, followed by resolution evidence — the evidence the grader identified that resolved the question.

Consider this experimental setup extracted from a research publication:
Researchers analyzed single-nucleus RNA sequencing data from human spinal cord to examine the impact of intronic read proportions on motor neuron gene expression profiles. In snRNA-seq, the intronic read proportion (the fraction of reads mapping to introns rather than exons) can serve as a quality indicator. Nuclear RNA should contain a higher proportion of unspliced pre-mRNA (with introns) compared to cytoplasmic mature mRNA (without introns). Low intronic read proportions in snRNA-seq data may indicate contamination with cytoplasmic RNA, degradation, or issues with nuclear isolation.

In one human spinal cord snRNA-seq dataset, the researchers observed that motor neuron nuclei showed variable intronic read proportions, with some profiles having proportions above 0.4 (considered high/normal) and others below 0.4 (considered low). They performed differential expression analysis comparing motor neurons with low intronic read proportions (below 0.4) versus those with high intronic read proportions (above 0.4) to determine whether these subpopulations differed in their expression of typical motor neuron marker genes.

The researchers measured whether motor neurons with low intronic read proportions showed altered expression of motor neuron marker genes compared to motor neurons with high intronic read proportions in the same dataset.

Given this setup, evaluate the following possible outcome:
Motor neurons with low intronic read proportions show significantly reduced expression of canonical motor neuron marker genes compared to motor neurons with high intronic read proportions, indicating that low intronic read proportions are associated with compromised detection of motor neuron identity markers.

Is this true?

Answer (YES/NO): NO